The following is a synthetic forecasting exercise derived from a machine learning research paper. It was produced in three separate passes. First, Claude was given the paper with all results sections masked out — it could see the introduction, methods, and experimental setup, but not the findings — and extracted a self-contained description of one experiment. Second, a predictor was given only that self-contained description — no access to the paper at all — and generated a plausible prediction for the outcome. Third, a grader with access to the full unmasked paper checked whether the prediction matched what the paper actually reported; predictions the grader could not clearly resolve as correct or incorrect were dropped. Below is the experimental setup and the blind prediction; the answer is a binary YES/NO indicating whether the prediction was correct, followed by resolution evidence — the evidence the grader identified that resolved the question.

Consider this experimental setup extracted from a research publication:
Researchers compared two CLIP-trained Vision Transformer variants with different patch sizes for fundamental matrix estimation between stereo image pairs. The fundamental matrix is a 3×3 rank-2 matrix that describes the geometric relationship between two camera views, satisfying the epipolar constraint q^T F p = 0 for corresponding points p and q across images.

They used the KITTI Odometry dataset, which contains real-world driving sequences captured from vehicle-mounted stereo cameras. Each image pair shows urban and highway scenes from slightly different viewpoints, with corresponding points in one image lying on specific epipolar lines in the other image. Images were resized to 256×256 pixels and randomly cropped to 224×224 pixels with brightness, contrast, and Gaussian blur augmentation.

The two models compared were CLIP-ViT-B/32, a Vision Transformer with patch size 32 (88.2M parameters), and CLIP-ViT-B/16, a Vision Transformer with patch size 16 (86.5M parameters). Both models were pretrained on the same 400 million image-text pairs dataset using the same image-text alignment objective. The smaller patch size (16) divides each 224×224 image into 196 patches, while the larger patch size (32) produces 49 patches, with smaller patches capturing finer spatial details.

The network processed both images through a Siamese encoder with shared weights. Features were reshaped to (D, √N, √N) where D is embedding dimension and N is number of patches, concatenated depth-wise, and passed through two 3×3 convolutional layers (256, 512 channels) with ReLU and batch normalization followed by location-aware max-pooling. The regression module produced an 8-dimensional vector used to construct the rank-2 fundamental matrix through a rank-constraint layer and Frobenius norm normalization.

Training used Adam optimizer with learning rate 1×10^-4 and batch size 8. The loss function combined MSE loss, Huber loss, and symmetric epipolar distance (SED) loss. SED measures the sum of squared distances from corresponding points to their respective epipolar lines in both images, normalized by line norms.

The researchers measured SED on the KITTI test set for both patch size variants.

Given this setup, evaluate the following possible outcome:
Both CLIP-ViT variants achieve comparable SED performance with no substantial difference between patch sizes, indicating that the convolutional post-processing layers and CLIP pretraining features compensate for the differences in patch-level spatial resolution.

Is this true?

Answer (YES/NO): NO